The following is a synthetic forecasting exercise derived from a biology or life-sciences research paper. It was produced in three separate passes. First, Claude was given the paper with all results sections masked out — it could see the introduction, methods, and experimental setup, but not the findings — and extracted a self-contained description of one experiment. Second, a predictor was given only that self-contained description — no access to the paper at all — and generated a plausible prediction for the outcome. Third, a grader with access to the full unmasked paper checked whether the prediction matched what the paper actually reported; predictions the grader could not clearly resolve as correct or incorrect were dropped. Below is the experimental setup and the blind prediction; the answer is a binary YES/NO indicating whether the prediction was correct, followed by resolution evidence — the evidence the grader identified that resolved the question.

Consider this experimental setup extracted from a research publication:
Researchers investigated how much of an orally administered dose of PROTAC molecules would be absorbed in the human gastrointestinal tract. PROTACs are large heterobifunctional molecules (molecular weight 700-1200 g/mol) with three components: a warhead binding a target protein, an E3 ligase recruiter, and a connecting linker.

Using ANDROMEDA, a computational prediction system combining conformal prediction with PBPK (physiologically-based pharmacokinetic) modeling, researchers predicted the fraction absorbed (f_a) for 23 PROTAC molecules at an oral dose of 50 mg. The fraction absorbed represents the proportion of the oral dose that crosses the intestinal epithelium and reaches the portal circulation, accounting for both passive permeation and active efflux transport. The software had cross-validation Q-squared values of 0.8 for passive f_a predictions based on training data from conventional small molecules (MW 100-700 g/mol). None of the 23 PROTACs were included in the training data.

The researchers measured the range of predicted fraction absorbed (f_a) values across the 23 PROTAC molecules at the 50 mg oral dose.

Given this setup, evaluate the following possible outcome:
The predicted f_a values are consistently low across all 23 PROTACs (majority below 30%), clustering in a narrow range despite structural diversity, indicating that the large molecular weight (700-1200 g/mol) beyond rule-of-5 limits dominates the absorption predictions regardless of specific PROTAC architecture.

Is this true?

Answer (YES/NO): NO